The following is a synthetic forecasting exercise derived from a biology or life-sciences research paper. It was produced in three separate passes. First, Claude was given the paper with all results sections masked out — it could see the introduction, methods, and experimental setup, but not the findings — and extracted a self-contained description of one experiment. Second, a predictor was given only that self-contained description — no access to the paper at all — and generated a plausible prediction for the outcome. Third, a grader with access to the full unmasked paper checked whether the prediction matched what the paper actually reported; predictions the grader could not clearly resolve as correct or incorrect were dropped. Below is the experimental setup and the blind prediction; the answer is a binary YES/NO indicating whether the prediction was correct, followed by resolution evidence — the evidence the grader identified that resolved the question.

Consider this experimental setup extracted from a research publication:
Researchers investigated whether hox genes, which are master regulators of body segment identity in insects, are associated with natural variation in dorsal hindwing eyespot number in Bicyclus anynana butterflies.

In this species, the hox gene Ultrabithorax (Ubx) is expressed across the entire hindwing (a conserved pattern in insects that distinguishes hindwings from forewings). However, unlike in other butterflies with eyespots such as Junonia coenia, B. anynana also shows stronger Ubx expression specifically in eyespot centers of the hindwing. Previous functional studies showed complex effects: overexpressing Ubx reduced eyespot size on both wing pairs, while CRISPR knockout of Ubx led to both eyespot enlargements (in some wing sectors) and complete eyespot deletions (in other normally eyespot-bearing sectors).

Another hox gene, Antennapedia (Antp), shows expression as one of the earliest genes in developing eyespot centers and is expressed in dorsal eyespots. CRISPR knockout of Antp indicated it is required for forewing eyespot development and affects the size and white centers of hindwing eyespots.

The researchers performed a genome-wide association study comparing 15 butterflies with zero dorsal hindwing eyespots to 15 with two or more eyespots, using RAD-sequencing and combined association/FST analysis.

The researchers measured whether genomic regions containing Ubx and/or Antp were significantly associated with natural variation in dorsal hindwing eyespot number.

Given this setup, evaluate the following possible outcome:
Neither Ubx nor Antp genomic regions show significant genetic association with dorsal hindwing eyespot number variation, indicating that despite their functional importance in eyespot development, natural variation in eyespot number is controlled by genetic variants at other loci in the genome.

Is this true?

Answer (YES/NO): NO